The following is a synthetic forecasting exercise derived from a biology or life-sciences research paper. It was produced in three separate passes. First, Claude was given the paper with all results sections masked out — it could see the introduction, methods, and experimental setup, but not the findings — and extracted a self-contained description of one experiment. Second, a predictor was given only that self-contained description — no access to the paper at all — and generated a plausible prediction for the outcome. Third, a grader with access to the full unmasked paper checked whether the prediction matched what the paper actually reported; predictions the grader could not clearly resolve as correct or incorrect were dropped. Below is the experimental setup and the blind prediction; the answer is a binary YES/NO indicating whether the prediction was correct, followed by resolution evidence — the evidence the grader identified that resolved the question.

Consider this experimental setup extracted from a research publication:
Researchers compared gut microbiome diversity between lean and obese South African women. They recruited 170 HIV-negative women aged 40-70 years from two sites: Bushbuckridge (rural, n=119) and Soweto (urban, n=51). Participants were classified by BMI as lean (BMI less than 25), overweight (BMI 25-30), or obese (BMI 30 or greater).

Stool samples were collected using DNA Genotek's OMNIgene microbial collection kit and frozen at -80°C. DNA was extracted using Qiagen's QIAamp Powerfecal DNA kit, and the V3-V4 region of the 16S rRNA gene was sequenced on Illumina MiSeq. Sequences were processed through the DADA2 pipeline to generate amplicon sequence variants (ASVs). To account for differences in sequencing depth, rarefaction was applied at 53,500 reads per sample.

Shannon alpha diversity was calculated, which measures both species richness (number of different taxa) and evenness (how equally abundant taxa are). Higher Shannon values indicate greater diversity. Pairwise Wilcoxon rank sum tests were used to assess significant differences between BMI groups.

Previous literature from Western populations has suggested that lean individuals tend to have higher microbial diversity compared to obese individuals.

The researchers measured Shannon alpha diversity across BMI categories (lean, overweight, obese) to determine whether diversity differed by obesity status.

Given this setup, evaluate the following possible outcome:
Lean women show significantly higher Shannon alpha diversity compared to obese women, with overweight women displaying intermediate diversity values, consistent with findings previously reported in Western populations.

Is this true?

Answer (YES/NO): NO